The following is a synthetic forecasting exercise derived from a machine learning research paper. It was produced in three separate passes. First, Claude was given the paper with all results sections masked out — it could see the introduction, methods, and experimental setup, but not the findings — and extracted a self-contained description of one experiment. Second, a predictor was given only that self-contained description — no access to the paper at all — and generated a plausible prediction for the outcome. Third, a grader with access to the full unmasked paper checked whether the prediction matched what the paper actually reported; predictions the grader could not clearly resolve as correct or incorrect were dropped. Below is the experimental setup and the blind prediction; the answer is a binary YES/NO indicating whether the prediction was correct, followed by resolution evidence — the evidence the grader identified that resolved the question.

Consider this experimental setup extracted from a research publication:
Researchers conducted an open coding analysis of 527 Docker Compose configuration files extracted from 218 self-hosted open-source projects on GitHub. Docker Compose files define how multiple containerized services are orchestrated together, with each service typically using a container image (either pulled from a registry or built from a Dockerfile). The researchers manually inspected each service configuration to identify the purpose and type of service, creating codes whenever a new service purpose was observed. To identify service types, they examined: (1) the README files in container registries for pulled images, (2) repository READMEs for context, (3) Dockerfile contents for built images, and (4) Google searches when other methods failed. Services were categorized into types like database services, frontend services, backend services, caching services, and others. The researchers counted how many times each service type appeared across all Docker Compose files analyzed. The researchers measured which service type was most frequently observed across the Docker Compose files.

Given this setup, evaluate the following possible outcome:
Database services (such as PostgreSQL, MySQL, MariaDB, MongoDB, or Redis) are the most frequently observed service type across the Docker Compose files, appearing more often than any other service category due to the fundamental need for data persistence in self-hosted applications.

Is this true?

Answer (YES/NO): YES